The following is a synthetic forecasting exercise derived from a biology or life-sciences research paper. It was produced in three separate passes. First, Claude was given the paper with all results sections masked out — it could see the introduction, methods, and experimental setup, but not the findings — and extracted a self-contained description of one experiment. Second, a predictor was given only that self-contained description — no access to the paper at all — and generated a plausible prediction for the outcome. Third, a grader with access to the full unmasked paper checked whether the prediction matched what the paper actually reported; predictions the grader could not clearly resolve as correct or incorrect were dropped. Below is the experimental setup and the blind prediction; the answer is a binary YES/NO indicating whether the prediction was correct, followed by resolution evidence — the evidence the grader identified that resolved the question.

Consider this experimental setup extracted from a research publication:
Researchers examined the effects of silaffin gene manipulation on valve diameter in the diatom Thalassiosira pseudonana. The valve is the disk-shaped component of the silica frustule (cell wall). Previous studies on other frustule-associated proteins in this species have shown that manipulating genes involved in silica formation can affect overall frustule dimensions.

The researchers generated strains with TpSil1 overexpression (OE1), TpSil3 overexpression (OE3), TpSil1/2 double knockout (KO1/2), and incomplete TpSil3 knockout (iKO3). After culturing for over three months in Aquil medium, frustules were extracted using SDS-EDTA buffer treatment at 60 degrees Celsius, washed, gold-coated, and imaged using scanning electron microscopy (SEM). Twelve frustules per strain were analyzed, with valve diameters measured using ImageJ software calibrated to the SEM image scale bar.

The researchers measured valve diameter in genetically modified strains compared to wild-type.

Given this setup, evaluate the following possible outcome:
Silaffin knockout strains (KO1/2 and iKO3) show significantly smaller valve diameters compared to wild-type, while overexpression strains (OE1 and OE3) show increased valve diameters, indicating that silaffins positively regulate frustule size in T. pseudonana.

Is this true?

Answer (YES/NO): NO